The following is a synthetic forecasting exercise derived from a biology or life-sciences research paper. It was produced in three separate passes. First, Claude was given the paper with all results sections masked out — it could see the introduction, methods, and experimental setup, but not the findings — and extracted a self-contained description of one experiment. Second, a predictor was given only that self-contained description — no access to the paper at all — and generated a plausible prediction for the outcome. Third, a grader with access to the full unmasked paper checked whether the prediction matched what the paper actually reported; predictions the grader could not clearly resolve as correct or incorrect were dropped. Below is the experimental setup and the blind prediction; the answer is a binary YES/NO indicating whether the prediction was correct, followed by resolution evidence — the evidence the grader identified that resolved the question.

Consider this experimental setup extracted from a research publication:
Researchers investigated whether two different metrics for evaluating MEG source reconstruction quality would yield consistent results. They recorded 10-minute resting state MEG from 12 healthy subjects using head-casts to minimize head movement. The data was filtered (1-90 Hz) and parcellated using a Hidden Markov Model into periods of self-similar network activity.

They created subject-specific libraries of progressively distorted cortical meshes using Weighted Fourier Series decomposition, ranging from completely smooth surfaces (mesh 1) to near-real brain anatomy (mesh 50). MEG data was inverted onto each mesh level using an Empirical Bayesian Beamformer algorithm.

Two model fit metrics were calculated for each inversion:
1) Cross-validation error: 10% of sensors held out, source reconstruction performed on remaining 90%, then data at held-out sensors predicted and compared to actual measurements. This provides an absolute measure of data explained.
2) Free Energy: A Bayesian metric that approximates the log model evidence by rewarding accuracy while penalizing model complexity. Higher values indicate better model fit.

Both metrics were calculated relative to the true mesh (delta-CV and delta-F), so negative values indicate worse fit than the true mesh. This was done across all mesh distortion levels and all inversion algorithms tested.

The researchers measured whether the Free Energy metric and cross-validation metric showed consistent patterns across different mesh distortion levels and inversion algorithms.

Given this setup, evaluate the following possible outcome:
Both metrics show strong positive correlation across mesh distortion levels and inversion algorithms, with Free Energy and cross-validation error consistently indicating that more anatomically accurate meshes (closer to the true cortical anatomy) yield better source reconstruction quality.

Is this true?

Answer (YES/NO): YES